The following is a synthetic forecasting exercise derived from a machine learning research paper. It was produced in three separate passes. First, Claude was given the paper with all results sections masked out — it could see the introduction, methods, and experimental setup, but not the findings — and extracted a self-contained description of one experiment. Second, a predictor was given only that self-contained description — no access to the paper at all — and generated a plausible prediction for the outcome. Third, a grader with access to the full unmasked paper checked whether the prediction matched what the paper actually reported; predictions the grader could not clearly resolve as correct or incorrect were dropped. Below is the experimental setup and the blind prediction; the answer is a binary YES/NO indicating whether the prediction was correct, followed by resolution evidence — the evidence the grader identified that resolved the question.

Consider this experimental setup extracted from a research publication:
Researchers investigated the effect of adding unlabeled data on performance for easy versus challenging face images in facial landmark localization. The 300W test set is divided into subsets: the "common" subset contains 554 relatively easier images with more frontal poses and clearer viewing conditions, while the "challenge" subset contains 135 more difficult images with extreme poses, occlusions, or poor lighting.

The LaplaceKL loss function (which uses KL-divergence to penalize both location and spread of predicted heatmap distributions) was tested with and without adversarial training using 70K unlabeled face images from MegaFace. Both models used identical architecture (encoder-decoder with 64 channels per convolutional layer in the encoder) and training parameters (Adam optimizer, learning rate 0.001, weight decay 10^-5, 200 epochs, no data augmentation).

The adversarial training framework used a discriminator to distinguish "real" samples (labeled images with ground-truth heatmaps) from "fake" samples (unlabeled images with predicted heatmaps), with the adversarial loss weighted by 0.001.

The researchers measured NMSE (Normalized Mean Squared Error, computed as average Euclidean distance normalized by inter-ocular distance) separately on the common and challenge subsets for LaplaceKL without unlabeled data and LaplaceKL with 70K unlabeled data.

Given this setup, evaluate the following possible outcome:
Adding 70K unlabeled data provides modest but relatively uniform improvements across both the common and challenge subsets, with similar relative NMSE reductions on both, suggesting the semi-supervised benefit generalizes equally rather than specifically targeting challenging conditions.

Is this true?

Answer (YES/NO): NO